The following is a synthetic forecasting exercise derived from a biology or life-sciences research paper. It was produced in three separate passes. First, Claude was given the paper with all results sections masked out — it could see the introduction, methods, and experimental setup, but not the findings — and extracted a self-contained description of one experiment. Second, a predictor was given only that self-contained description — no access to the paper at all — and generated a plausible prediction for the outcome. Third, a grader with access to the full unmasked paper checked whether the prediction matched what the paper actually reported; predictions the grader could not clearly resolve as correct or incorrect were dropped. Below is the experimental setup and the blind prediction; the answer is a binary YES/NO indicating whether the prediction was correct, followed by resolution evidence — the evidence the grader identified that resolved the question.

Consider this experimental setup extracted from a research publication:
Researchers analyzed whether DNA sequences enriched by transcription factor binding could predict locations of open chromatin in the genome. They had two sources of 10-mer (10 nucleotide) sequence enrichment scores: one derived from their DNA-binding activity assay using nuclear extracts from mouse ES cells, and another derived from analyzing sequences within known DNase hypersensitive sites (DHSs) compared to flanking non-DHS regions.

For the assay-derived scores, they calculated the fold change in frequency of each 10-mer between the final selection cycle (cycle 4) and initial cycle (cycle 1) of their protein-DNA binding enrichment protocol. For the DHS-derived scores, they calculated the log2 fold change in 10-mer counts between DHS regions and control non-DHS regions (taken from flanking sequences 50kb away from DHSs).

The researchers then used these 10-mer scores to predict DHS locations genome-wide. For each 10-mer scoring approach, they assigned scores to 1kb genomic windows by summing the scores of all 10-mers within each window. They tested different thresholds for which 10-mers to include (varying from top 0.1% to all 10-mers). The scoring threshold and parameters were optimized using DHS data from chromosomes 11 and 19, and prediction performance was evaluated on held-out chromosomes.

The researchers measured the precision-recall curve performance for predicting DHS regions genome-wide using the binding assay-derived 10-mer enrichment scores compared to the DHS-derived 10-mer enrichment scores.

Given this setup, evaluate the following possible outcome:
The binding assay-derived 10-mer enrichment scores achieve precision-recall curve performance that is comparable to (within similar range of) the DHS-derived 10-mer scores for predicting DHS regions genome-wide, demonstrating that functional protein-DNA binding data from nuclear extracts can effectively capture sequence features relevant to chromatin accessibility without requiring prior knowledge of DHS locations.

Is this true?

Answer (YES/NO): YES